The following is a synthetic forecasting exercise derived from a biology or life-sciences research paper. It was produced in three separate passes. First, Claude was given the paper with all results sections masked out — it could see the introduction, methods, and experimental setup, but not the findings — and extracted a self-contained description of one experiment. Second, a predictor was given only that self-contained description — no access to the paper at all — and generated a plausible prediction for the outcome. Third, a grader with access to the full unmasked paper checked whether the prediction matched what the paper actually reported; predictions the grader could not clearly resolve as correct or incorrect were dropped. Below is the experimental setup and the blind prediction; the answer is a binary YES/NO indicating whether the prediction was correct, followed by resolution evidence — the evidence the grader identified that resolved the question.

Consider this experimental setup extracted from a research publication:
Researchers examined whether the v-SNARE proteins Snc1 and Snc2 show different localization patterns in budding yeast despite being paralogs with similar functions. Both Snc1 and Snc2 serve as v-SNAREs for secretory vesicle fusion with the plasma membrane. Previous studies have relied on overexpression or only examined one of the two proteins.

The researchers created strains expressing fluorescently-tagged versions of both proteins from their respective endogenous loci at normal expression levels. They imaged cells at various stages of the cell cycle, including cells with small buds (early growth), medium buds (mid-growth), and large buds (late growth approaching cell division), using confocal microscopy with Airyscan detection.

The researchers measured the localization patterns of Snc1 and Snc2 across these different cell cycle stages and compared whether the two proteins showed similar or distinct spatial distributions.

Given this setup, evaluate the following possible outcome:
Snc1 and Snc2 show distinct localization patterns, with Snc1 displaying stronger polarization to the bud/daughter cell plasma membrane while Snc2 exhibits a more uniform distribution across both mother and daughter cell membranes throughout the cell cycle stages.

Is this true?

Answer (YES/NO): NO